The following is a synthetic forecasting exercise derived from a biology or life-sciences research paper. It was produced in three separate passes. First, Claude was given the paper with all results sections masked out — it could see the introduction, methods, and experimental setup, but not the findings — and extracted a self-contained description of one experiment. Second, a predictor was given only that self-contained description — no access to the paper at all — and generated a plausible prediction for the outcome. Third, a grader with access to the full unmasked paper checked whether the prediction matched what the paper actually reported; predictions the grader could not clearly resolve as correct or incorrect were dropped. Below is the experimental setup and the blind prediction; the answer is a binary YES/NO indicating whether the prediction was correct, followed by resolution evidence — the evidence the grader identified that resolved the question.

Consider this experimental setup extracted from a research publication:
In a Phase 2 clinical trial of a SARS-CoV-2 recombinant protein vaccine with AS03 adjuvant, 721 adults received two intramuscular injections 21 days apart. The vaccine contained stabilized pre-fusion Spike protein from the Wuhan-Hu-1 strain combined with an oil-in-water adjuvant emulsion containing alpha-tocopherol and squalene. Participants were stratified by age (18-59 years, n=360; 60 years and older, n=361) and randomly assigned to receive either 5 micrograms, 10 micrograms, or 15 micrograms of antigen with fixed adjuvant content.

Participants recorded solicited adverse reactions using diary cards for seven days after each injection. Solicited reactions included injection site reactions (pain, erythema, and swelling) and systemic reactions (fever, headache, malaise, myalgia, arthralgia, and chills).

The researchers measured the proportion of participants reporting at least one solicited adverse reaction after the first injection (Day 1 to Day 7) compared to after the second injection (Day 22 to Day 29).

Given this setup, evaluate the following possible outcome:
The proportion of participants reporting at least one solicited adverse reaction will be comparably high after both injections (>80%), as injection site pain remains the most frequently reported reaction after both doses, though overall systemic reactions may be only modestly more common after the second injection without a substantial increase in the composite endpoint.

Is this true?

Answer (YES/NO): NO